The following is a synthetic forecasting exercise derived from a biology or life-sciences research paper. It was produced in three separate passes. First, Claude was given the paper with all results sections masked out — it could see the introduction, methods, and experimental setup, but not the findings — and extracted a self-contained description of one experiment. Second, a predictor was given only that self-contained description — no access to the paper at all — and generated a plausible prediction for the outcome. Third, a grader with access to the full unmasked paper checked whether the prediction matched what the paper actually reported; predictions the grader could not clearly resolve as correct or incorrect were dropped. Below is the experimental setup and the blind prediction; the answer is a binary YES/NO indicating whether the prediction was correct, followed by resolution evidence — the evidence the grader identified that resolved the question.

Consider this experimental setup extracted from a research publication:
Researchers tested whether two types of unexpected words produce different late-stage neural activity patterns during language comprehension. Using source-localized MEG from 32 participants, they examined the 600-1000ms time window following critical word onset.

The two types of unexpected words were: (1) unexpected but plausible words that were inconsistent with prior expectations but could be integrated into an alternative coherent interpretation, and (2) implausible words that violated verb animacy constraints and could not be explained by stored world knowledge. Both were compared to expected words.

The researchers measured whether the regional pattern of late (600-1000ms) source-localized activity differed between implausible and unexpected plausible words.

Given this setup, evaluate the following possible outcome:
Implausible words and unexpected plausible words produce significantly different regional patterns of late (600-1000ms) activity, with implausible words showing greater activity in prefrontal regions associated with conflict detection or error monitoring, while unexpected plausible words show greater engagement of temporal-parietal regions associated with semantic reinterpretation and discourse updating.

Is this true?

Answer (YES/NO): NO